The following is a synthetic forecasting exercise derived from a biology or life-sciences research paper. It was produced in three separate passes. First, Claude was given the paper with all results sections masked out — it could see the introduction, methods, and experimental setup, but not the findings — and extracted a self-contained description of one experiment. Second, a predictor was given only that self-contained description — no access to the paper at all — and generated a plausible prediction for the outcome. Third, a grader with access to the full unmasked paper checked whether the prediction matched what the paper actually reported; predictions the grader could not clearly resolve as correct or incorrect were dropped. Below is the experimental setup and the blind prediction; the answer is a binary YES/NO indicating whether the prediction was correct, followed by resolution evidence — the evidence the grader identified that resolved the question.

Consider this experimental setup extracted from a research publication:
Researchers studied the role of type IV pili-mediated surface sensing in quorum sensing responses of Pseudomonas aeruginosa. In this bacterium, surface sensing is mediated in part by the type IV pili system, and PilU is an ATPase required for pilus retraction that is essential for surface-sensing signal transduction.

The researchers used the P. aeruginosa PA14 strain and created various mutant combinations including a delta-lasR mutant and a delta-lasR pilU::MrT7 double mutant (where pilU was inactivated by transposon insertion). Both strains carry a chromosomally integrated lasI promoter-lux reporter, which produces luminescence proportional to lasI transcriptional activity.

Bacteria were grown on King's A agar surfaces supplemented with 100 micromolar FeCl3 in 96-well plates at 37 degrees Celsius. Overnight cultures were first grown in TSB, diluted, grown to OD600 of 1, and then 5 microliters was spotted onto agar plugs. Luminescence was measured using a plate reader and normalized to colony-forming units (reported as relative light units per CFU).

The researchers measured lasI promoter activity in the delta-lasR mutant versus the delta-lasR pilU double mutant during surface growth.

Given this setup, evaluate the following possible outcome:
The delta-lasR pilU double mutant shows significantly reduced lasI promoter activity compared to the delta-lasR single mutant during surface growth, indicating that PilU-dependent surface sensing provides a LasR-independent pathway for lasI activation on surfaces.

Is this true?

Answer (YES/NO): NO